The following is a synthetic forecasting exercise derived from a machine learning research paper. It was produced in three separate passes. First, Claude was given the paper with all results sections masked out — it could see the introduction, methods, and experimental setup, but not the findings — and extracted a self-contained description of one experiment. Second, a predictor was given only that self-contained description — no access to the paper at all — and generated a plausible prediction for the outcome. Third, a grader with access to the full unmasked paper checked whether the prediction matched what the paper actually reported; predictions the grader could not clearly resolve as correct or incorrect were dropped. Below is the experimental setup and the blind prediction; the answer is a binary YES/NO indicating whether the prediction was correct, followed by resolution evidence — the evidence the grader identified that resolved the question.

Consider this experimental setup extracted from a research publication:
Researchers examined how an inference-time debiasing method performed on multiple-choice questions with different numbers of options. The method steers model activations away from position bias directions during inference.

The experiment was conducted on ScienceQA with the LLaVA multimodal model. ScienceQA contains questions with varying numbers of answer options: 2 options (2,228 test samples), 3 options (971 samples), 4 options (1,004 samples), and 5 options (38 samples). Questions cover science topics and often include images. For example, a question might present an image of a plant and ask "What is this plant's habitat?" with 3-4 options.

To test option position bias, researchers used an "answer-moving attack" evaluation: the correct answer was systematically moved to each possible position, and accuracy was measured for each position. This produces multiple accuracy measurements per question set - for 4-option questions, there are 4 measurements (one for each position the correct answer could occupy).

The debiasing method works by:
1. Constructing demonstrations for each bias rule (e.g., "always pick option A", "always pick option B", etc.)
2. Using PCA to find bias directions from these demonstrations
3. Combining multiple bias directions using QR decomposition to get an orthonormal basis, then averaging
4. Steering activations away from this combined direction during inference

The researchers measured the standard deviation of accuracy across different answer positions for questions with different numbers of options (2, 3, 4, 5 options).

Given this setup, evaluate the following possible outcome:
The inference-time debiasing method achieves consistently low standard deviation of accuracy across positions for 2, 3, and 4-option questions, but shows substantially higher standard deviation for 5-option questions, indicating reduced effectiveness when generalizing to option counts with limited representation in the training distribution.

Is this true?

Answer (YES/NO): NO